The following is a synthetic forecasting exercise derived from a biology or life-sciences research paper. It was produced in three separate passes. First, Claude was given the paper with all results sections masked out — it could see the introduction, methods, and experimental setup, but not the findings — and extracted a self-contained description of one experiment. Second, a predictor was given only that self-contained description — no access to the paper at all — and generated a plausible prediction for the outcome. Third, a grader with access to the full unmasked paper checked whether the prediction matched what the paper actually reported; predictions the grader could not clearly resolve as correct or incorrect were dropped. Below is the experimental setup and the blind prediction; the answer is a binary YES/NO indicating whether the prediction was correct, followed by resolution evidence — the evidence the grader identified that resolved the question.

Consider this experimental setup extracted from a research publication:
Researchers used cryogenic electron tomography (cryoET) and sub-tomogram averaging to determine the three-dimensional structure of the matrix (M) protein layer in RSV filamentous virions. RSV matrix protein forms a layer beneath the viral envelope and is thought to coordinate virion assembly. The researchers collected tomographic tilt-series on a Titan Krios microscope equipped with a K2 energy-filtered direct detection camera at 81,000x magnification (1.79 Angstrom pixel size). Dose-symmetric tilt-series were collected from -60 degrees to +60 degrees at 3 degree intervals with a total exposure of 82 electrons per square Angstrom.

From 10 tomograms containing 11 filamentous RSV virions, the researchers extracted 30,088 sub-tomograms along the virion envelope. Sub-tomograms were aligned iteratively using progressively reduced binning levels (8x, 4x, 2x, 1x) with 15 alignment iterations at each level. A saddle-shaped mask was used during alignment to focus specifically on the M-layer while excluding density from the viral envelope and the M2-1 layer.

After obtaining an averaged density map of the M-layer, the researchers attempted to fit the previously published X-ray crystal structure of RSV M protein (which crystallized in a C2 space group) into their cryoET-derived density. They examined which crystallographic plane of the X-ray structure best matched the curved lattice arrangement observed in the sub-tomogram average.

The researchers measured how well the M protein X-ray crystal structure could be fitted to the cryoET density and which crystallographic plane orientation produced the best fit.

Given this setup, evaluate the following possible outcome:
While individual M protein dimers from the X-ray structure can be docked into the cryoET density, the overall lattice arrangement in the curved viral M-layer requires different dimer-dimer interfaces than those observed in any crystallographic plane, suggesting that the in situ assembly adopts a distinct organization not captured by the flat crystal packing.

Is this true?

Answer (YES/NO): NO